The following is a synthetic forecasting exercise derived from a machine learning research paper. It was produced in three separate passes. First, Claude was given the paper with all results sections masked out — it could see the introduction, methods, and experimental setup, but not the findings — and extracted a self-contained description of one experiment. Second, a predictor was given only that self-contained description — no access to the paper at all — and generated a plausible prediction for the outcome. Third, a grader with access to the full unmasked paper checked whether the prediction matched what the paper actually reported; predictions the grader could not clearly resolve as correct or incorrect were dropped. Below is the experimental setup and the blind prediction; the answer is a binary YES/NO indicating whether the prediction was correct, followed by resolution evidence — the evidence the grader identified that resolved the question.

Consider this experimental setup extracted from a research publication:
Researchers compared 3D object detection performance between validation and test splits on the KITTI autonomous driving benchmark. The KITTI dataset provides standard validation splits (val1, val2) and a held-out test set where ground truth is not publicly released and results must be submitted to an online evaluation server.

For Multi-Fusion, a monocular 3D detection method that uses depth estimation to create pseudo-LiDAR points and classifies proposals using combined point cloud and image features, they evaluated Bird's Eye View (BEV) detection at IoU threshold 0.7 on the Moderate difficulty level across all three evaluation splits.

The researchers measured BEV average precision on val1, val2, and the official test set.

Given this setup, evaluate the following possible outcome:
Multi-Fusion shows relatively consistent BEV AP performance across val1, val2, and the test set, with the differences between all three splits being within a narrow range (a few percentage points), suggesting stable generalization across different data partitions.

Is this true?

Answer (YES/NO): NO